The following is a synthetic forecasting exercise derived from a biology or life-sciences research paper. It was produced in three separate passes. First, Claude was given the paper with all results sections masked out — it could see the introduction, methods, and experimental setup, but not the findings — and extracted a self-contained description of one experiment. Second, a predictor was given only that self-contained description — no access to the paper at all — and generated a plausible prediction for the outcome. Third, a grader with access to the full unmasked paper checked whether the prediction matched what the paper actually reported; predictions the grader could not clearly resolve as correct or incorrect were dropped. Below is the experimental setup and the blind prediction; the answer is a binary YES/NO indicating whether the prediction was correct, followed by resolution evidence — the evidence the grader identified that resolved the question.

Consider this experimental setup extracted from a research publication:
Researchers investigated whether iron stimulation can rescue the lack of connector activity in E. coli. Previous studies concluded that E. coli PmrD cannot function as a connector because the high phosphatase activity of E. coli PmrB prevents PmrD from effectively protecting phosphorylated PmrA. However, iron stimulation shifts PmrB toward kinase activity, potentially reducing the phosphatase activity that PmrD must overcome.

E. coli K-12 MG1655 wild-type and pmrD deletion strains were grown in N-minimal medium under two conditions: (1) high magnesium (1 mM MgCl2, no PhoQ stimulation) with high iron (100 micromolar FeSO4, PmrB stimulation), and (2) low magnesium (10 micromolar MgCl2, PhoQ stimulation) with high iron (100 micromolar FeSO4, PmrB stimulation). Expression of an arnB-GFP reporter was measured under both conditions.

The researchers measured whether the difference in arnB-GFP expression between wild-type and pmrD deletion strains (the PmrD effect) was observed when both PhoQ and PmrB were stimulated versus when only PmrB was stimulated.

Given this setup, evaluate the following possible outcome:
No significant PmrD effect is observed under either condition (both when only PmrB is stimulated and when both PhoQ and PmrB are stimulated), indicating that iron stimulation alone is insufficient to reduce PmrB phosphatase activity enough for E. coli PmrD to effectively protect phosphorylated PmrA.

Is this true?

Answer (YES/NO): NO